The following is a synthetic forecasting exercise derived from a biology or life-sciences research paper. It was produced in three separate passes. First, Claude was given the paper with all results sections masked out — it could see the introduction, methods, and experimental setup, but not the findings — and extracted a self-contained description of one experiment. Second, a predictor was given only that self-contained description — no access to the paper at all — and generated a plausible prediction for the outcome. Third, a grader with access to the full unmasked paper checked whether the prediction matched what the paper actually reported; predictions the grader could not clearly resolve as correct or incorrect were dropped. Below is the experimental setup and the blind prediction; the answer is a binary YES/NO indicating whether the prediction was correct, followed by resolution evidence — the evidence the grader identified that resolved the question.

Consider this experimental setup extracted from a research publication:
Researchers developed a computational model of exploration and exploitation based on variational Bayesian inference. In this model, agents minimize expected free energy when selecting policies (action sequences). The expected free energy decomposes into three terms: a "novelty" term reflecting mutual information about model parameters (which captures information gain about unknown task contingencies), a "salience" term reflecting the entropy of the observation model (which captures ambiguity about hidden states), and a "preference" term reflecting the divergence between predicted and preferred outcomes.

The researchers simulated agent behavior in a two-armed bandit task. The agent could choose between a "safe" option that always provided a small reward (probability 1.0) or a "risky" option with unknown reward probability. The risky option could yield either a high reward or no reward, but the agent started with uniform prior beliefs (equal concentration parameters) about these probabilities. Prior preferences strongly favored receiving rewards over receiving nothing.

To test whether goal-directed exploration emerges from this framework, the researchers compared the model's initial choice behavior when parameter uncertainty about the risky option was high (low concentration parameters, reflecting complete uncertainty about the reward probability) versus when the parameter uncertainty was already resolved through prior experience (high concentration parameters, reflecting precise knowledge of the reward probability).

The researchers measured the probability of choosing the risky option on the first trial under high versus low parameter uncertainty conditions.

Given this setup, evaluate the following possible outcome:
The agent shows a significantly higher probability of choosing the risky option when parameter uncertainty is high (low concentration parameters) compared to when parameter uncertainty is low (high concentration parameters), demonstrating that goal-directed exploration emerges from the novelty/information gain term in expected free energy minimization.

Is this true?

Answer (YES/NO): YES